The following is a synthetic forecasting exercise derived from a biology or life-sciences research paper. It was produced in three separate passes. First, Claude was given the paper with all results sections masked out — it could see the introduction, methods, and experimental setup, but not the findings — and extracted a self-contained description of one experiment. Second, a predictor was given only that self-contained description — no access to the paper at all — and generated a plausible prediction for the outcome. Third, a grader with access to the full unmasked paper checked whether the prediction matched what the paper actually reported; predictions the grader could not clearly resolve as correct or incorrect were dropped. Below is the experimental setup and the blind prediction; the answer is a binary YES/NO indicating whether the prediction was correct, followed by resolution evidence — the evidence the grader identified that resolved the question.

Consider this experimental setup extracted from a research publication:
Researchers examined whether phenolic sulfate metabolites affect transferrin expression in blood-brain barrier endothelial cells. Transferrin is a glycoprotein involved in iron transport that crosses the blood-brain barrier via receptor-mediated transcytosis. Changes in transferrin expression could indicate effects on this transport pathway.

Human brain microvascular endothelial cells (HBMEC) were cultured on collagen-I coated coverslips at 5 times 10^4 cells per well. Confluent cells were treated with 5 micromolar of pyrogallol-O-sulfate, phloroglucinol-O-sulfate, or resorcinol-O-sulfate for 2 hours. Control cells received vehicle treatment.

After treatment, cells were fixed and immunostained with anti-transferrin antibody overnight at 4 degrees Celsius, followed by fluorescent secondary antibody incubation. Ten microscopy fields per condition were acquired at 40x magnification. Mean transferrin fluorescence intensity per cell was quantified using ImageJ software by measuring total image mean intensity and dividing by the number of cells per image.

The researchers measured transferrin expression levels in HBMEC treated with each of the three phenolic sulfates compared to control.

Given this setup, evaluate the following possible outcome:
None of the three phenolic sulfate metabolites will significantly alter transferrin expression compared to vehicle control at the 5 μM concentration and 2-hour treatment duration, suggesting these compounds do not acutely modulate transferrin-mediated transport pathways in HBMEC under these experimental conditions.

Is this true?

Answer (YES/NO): YES